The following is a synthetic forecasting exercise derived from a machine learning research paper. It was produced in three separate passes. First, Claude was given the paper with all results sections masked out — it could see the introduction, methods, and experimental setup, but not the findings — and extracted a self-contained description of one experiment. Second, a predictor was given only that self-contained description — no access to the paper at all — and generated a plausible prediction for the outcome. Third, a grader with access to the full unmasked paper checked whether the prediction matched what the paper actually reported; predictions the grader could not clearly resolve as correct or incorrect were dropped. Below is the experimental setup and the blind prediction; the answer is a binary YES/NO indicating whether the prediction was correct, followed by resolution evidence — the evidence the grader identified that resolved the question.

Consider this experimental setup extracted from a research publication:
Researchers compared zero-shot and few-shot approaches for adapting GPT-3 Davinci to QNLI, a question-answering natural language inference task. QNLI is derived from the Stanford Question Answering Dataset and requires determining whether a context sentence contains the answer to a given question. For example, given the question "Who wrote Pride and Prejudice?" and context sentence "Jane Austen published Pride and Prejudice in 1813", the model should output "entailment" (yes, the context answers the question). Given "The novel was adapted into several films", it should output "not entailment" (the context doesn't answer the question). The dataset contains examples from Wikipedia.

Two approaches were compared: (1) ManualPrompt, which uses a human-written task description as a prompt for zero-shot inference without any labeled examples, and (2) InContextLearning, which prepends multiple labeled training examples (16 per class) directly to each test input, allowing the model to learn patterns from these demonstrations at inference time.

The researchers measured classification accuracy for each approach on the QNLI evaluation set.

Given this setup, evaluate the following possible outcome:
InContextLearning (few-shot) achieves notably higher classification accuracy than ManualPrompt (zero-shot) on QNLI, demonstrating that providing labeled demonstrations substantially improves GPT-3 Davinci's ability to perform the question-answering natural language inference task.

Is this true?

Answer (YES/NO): NO